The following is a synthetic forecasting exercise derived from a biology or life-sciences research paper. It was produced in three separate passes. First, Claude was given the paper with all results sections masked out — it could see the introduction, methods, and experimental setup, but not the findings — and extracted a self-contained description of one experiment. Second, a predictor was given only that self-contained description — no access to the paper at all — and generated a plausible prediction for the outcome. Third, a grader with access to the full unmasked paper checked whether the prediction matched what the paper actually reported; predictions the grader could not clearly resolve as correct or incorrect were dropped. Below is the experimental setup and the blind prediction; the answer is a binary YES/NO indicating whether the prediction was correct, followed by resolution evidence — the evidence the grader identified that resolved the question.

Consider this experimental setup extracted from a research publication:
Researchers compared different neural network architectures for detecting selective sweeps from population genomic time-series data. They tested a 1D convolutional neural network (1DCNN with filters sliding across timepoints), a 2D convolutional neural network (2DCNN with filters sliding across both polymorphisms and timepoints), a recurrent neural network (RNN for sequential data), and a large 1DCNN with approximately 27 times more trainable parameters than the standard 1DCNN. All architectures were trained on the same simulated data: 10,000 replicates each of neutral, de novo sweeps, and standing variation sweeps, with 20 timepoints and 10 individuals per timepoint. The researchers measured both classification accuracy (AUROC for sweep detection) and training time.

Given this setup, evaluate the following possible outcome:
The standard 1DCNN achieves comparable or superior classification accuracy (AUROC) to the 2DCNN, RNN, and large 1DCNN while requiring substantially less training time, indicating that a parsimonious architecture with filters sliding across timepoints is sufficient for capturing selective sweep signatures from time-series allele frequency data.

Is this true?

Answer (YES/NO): YES